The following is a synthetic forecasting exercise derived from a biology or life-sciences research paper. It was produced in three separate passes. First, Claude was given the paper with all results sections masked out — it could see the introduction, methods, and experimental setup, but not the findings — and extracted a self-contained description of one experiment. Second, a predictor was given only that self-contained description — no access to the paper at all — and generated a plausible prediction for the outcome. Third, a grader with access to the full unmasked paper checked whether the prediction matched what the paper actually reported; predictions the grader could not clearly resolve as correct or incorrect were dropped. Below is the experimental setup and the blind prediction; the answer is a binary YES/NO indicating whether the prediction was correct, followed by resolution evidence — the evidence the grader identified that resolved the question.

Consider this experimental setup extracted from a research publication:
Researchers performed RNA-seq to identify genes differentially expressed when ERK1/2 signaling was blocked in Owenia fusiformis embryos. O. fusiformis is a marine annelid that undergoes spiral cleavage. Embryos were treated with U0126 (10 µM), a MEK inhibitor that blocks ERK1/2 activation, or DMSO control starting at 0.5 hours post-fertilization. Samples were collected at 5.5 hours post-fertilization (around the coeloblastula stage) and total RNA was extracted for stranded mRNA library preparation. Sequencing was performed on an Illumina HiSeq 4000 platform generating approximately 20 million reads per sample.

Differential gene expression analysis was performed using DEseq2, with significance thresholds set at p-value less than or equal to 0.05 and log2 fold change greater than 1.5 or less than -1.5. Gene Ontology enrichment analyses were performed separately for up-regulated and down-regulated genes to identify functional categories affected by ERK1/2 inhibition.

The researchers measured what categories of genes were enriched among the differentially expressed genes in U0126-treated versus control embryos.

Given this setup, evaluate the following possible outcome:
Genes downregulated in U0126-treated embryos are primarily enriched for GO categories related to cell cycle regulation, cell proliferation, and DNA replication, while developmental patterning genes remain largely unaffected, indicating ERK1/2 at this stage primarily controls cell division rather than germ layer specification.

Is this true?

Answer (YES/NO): NO